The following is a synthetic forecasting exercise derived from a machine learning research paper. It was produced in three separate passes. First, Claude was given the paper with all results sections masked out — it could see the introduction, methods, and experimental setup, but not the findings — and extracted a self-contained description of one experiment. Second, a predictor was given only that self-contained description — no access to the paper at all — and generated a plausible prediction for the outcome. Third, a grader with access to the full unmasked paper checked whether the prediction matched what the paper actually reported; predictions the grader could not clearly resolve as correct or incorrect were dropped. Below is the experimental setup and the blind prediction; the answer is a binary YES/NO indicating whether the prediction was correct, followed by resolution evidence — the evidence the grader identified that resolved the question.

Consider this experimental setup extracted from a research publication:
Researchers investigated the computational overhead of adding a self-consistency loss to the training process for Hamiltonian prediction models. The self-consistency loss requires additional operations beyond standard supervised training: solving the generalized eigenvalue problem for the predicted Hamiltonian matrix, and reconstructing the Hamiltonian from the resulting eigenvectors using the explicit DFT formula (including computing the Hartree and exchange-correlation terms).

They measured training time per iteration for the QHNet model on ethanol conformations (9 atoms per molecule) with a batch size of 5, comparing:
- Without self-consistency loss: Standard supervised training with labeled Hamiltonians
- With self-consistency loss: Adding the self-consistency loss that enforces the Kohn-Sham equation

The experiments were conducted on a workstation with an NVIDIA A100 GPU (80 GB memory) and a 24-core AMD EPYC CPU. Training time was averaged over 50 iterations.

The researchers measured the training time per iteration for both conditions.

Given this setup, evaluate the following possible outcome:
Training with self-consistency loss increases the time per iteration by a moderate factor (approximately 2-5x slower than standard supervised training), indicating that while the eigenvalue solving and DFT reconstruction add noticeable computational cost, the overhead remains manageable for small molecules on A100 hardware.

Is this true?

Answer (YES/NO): NO